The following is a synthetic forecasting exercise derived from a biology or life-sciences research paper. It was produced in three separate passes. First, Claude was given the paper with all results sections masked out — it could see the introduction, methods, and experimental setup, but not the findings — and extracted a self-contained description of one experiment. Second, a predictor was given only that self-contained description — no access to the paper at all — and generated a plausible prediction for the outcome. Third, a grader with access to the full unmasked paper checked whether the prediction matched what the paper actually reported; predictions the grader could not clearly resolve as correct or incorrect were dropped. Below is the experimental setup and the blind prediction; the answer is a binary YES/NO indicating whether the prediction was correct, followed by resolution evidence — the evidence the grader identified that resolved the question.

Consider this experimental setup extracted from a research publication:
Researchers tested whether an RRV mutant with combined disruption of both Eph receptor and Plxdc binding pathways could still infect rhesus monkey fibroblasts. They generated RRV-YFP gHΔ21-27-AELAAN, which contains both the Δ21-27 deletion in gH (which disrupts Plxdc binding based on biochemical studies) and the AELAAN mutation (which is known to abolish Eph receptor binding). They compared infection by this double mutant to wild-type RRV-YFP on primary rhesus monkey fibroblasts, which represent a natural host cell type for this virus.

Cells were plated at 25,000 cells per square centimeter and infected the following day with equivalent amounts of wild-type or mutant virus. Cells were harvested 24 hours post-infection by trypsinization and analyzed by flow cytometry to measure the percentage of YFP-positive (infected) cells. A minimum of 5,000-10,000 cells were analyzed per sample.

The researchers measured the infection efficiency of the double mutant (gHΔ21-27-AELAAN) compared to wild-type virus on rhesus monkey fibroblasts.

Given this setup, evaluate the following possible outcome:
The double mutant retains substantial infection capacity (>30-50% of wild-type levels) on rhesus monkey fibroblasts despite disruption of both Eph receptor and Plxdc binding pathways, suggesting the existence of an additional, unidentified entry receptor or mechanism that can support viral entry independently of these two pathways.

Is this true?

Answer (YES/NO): YES